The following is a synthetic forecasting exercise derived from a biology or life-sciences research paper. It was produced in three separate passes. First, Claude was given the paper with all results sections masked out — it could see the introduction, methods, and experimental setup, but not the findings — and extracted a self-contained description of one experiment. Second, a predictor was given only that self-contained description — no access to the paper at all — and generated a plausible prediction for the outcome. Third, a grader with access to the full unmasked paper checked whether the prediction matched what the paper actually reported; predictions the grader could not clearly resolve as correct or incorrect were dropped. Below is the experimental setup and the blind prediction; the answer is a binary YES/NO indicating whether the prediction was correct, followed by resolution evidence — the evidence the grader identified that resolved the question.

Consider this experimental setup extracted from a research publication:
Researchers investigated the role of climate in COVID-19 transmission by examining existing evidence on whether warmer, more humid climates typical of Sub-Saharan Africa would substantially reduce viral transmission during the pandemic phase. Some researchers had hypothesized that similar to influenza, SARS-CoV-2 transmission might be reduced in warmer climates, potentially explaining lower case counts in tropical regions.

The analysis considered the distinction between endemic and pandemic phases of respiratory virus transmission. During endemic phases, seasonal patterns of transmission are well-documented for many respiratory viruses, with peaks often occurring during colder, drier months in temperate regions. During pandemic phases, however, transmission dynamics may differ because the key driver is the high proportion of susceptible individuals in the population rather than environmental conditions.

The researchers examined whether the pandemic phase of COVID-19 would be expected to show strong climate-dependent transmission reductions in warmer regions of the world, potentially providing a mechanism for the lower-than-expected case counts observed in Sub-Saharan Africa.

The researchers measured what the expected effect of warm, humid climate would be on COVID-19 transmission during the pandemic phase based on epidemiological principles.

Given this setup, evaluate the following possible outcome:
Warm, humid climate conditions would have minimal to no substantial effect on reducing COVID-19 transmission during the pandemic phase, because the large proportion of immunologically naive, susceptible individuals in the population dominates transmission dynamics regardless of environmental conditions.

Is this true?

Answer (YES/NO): YES